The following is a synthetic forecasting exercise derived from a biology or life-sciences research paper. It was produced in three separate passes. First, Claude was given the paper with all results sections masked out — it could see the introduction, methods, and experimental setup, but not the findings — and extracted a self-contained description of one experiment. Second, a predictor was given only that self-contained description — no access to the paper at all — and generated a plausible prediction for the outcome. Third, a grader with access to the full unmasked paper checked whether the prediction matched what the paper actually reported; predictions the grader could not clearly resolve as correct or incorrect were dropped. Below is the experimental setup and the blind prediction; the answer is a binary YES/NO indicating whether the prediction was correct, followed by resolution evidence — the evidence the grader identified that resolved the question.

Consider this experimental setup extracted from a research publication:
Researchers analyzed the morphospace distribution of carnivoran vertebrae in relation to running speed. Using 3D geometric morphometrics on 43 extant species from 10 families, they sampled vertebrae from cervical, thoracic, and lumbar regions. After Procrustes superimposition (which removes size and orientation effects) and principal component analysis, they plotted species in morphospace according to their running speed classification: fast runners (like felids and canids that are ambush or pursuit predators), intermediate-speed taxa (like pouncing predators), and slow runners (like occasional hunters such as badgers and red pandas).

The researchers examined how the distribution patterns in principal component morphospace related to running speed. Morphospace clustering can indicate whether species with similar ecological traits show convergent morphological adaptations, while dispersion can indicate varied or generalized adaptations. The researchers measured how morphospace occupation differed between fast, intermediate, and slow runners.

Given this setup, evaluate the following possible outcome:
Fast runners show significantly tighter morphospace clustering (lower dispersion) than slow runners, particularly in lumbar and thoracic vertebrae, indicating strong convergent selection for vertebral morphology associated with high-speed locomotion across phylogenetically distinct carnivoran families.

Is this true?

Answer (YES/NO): YES